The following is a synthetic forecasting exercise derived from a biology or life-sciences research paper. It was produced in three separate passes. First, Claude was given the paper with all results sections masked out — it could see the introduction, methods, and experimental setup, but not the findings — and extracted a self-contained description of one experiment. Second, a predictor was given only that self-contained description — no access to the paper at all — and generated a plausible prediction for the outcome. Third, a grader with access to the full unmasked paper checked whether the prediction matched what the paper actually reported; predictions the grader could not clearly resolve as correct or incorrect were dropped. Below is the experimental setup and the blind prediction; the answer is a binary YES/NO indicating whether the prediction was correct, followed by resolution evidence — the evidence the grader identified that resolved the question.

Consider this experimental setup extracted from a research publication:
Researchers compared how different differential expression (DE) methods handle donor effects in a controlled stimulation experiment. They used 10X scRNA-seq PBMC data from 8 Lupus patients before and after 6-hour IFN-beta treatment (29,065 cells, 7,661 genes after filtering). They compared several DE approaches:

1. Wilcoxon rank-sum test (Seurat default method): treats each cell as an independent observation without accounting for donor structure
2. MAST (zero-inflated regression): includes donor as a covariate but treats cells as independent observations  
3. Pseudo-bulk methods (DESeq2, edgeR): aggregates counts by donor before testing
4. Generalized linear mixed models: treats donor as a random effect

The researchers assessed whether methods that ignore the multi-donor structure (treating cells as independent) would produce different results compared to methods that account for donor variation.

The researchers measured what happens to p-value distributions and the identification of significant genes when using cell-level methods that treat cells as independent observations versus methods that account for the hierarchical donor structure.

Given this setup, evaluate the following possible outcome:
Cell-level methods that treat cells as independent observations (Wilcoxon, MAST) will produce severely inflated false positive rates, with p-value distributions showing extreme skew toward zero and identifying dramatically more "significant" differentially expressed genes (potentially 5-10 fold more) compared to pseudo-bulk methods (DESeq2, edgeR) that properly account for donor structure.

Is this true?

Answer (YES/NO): NO